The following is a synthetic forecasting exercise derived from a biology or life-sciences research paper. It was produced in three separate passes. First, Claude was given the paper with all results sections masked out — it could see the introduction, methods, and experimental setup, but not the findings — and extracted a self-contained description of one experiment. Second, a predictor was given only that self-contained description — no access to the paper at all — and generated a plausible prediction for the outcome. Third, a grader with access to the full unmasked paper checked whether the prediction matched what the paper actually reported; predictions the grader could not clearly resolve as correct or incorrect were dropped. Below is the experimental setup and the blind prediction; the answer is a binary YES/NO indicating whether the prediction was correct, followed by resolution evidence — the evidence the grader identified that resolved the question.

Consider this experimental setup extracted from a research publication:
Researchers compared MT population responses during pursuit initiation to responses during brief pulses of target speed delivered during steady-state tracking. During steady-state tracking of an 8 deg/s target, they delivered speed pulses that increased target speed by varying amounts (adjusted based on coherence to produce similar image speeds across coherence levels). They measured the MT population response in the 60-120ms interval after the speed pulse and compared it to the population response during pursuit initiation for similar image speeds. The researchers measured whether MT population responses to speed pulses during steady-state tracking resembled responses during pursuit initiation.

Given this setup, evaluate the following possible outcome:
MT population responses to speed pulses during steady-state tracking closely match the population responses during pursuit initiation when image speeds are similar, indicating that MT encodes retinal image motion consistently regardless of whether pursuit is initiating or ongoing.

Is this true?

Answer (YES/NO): NO